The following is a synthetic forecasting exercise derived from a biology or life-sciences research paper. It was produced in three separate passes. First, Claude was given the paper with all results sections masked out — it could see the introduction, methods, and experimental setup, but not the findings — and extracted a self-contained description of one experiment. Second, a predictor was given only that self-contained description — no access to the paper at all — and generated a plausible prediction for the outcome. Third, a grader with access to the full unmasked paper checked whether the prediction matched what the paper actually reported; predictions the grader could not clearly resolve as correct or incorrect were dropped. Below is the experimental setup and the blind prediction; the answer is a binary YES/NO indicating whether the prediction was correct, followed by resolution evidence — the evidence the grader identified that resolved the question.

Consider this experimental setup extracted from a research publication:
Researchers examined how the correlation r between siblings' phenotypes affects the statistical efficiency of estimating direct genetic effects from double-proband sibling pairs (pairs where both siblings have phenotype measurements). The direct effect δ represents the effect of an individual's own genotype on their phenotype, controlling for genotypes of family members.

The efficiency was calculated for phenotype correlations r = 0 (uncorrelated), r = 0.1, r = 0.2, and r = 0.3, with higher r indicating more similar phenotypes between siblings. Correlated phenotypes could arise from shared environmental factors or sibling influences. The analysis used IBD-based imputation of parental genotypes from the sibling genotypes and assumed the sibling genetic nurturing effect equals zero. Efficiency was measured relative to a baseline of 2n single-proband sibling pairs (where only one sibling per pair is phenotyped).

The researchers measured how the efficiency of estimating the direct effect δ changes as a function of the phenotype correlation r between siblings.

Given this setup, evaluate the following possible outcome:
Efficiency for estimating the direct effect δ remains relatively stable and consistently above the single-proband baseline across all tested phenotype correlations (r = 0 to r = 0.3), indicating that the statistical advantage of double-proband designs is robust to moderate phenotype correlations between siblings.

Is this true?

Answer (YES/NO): NO